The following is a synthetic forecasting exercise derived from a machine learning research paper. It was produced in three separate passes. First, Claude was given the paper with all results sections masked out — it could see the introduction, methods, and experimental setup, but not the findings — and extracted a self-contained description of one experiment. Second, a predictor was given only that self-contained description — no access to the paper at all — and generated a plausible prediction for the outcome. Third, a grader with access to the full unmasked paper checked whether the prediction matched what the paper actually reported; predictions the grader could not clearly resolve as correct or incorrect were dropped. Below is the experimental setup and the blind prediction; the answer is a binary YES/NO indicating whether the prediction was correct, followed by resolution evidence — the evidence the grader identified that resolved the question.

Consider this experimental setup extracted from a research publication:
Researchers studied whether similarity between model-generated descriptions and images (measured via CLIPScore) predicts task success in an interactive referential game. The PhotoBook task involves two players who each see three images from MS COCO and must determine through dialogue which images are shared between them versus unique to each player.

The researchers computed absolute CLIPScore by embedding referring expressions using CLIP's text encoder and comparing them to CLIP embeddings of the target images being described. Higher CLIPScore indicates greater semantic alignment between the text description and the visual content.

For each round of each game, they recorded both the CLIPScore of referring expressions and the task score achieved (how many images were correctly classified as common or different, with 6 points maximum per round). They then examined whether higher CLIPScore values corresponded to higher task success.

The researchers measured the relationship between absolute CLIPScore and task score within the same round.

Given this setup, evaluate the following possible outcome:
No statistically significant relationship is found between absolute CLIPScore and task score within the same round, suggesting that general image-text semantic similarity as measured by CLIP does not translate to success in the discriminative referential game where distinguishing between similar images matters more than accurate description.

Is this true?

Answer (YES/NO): YES